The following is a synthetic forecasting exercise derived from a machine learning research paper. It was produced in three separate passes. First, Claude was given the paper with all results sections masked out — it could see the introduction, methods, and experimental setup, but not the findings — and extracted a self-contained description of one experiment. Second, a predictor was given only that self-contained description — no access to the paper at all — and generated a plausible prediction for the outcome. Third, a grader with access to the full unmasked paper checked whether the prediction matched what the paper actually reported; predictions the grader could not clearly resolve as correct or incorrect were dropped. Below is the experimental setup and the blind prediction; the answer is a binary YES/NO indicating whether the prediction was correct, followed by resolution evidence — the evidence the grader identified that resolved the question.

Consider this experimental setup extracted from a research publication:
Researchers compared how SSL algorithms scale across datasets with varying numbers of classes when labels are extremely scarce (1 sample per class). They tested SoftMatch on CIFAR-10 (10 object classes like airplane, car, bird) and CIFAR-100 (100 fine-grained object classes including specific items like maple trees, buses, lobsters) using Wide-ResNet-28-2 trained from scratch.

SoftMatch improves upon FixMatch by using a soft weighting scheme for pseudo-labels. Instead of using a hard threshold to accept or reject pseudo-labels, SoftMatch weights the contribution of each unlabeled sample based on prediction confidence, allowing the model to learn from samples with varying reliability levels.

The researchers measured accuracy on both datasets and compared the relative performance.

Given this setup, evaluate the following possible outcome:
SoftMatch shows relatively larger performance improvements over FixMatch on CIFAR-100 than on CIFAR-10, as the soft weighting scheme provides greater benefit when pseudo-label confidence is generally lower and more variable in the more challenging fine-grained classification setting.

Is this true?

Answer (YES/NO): NO